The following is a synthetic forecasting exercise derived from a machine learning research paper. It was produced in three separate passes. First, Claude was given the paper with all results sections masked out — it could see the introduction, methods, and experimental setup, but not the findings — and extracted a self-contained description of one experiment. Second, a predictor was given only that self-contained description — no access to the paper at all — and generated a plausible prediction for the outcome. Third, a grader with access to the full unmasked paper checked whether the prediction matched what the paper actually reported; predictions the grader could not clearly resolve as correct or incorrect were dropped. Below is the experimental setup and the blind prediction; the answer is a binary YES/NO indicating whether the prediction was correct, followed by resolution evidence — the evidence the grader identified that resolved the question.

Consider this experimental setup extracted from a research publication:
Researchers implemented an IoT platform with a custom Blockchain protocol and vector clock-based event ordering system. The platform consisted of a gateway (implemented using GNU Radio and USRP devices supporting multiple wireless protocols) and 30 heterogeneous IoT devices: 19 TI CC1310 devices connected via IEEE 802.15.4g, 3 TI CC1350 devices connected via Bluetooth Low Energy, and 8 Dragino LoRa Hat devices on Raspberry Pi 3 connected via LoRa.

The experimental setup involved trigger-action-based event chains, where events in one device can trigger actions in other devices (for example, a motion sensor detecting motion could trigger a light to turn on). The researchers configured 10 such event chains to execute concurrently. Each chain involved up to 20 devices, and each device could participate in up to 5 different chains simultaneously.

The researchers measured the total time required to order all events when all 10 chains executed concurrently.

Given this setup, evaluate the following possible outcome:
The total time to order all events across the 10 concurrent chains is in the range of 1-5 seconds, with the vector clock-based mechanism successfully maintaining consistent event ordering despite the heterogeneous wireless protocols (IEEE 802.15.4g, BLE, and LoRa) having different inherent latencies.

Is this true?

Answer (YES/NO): YES